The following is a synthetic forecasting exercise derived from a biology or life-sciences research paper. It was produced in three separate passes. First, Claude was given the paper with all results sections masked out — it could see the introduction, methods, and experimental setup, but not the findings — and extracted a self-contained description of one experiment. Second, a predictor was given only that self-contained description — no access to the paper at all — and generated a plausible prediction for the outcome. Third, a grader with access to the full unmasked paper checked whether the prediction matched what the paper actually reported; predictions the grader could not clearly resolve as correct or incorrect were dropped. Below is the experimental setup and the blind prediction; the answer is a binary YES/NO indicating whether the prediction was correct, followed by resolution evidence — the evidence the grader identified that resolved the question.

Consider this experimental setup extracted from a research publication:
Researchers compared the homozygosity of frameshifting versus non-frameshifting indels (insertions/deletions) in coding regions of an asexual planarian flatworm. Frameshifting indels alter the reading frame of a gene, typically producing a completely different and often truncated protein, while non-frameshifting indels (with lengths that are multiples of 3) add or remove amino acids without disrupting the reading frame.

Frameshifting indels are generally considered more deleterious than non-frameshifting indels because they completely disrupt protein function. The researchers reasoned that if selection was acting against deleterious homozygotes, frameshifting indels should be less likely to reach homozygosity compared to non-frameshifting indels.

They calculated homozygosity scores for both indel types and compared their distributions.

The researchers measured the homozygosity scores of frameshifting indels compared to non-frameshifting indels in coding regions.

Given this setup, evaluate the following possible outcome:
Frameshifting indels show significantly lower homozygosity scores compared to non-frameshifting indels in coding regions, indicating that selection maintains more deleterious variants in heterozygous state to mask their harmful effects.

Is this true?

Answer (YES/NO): YES